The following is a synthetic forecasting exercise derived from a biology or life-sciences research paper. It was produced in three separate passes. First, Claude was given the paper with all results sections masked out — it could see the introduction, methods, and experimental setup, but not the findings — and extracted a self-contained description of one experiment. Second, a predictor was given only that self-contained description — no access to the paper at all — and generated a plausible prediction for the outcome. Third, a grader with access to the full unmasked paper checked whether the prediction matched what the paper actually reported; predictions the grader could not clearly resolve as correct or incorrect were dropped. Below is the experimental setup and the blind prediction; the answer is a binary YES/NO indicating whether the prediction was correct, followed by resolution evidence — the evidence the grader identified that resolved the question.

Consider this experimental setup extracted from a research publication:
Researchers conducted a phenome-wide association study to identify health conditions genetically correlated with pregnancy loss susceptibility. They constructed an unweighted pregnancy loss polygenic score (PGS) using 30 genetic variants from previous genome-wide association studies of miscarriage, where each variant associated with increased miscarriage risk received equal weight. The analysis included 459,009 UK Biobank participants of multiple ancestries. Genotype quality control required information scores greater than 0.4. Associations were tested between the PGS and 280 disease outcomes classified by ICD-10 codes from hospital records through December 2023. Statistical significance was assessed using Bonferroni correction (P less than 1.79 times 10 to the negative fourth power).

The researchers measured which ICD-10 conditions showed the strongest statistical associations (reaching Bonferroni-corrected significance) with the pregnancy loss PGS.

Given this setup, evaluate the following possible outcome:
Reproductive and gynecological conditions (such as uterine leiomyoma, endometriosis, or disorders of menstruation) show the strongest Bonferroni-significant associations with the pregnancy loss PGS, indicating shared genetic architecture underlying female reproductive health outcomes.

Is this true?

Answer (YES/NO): NO